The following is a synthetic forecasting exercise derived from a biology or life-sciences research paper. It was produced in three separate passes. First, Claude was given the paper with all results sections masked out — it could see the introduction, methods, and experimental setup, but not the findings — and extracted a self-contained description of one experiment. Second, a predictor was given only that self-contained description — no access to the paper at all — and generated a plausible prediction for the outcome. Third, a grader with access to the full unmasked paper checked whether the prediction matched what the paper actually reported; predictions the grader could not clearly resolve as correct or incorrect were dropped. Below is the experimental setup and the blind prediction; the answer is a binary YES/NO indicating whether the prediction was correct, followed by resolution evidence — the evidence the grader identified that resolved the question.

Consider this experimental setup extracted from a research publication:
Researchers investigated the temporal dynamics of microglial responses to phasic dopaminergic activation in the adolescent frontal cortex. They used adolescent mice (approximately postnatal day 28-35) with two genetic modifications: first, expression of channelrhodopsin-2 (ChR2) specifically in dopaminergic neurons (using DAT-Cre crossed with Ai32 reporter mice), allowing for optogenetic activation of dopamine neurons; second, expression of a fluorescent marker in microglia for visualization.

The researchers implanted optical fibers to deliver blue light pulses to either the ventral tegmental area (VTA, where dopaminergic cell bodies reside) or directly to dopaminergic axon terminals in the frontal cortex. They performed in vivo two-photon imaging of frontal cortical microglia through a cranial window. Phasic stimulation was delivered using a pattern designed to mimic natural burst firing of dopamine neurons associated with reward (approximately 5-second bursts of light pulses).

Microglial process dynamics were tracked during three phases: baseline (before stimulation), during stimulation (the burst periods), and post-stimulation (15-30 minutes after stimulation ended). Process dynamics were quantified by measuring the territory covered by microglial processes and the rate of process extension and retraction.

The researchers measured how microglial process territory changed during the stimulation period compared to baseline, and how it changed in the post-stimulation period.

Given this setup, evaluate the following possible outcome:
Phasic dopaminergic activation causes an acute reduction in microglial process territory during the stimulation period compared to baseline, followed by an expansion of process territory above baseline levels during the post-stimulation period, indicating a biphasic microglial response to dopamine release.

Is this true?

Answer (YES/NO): YES